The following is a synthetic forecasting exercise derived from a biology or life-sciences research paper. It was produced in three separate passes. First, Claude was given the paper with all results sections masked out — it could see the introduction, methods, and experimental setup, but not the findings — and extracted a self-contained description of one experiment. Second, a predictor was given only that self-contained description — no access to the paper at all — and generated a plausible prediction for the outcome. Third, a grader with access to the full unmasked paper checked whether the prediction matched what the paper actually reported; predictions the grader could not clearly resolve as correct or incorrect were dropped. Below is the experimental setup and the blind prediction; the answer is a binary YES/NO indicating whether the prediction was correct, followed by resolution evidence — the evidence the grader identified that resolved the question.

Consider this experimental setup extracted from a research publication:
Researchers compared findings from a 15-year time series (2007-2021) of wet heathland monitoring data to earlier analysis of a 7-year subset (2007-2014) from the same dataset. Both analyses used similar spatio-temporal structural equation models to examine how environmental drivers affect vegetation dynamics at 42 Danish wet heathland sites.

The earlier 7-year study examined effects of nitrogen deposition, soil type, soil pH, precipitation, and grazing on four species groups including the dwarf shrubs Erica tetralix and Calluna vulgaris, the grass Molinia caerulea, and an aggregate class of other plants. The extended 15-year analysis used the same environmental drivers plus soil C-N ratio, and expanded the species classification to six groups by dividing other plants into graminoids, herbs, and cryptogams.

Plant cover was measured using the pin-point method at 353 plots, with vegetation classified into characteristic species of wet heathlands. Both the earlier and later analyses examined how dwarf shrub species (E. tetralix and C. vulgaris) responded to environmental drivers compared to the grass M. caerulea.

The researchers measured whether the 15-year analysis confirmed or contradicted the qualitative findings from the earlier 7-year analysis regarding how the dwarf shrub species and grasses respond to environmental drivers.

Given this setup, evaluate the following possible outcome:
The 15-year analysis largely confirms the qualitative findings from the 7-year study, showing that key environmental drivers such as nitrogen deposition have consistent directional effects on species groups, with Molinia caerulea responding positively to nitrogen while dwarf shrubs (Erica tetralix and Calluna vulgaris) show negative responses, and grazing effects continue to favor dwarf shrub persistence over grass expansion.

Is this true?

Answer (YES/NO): NO